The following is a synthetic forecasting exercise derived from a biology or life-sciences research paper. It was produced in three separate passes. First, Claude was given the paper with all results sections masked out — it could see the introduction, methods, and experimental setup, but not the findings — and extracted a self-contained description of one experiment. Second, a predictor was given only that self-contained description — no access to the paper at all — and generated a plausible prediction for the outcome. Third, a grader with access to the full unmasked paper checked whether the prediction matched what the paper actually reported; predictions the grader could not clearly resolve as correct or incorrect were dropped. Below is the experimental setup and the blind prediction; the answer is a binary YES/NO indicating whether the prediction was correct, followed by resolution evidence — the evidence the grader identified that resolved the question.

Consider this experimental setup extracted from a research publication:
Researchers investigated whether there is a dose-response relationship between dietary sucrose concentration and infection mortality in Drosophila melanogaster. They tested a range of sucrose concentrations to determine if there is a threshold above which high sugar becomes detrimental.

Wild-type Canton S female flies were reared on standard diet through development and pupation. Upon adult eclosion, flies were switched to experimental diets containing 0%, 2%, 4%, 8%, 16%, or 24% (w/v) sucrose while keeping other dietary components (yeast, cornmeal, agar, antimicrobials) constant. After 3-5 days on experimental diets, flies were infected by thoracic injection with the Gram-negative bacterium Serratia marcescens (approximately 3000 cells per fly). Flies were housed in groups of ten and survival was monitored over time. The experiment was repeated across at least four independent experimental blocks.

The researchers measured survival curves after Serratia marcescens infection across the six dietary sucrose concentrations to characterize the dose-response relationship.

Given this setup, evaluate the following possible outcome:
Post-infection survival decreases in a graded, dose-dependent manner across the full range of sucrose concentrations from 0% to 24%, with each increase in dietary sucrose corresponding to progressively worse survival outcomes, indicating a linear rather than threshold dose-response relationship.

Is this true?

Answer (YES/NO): NO